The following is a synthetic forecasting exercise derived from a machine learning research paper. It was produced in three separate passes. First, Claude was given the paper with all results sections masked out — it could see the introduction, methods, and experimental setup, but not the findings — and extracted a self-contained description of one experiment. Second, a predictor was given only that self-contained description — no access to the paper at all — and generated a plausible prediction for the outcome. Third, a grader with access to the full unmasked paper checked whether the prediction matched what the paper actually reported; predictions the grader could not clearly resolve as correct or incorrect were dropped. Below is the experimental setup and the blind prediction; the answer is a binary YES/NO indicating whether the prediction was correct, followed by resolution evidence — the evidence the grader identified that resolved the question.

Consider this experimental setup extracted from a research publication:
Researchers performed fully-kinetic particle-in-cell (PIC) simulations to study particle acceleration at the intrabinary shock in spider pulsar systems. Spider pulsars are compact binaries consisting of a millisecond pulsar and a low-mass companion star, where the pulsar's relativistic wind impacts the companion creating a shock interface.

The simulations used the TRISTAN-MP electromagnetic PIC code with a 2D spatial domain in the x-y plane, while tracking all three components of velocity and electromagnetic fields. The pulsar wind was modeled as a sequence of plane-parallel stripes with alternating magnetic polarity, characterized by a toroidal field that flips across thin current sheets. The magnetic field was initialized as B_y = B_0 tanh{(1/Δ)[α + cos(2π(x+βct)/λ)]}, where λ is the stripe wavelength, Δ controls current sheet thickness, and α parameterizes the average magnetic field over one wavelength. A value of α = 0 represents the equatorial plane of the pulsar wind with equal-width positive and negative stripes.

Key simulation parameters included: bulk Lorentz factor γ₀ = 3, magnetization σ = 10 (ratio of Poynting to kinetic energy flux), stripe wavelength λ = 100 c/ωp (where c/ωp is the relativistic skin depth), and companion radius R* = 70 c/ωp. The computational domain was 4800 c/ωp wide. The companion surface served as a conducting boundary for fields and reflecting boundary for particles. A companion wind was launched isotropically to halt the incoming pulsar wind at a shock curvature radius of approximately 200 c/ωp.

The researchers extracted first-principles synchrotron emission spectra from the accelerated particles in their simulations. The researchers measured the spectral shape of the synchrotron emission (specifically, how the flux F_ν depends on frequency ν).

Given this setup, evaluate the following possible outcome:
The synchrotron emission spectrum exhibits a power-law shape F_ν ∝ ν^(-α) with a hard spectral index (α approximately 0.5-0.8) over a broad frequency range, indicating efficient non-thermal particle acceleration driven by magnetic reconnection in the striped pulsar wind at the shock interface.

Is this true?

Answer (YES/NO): NO